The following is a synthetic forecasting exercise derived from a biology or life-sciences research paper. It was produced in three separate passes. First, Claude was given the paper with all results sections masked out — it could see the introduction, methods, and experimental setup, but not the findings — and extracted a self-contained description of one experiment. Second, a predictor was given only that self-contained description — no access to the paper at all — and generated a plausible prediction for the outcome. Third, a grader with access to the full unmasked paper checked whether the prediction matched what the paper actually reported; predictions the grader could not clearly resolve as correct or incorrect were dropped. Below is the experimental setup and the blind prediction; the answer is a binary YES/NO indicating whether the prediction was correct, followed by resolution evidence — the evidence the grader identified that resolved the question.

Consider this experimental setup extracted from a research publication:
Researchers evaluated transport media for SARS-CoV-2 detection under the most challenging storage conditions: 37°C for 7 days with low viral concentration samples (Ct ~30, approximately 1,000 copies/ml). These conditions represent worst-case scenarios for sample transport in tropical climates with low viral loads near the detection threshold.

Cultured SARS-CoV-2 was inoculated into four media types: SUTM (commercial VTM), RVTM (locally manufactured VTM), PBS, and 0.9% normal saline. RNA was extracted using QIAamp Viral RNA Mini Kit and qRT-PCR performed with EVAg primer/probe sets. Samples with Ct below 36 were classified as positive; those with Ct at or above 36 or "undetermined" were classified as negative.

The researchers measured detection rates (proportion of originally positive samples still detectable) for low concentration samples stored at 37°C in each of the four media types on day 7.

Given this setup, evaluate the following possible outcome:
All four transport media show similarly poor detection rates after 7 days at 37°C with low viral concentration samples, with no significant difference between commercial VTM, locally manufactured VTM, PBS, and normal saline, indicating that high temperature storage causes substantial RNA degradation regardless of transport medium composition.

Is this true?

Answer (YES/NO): NO